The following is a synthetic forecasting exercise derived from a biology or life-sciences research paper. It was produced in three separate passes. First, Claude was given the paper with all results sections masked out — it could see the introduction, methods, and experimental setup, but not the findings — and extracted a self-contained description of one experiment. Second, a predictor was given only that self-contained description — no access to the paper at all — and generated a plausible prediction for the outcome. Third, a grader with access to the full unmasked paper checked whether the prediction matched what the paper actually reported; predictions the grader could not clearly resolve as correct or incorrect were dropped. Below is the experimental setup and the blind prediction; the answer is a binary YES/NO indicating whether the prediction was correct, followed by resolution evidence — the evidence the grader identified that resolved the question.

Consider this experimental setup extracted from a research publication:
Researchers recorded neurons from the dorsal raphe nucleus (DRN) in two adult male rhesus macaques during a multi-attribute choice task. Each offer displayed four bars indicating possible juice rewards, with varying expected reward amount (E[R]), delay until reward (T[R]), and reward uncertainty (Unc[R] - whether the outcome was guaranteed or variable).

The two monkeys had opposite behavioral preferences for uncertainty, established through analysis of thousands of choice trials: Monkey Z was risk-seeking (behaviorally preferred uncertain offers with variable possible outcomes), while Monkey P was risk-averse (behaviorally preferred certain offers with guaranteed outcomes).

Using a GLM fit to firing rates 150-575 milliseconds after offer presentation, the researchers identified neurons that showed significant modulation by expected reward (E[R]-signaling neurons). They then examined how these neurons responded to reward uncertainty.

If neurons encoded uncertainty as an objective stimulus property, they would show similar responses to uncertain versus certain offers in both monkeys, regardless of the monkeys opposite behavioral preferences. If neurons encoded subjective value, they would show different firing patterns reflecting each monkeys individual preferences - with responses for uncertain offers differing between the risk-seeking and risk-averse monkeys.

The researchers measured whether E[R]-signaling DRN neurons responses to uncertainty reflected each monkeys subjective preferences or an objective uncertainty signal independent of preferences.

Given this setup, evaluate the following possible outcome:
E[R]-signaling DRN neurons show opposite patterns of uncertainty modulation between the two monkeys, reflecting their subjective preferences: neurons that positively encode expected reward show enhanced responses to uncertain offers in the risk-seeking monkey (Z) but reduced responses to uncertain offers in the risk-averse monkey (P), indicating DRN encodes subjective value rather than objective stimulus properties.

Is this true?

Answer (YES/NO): YES